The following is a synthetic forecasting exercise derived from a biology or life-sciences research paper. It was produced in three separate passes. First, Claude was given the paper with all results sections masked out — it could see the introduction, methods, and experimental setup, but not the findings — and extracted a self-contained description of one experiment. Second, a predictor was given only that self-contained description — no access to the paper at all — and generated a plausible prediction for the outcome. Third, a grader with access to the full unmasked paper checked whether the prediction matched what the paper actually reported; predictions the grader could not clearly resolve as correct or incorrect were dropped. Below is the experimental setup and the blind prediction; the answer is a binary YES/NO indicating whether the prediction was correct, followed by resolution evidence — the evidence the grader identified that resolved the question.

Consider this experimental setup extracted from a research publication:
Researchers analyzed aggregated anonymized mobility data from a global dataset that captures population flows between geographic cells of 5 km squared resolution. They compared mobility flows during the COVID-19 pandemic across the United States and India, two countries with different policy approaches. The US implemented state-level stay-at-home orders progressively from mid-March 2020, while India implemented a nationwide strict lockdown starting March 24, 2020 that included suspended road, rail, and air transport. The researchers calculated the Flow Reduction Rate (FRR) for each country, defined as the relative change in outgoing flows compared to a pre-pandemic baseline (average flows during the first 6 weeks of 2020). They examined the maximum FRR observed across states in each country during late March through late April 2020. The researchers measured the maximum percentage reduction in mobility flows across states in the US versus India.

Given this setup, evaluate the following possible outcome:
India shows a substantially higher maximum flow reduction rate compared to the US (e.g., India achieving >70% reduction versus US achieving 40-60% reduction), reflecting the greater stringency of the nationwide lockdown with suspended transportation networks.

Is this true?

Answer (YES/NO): NO